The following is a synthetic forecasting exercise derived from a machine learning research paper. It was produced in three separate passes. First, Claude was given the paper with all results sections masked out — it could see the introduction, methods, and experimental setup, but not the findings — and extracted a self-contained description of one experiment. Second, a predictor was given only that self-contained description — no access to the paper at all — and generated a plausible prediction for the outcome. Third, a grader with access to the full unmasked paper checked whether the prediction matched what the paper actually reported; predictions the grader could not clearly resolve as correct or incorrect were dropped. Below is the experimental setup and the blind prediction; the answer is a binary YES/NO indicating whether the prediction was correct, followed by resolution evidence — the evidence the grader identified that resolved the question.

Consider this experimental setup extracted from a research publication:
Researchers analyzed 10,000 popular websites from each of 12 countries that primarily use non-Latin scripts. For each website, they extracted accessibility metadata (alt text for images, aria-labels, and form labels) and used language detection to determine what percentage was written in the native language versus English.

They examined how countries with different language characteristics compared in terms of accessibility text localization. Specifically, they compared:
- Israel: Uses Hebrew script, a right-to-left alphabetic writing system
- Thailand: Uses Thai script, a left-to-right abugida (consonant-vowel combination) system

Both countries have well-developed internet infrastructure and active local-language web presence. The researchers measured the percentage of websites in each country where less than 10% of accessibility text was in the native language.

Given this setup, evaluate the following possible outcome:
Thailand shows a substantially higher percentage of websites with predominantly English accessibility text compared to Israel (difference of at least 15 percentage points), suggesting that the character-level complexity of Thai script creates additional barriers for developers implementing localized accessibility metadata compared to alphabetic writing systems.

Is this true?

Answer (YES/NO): YES